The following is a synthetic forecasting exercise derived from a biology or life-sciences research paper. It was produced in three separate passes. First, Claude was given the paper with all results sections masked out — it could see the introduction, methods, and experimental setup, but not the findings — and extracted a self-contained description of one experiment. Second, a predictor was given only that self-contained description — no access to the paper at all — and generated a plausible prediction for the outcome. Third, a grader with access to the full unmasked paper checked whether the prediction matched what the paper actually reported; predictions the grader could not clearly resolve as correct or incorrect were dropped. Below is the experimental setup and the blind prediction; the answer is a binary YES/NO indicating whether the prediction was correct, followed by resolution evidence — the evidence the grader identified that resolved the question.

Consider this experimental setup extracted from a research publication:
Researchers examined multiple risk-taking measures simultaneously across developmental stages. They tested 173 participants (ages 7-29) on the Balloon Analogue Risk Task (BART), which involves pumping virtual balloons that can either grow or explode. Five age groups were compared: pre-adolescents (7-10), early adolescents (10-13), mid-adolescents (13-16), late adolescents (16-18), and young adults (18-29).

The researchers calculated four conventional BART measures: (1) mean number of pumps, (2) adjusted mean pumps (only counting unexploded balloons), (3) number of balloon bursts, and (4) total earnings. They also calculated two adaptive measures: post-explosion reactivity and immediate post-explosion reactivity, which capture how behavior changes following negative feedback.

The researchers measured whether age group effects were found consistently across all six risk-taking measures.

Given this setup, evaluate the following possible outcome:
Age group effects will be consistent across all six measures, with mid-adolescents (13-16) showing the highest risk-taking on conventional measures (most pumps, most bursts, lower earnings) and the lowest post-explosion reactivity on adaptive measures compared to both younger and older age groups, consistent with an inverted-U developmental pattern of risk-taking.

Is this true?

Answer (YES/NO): NO